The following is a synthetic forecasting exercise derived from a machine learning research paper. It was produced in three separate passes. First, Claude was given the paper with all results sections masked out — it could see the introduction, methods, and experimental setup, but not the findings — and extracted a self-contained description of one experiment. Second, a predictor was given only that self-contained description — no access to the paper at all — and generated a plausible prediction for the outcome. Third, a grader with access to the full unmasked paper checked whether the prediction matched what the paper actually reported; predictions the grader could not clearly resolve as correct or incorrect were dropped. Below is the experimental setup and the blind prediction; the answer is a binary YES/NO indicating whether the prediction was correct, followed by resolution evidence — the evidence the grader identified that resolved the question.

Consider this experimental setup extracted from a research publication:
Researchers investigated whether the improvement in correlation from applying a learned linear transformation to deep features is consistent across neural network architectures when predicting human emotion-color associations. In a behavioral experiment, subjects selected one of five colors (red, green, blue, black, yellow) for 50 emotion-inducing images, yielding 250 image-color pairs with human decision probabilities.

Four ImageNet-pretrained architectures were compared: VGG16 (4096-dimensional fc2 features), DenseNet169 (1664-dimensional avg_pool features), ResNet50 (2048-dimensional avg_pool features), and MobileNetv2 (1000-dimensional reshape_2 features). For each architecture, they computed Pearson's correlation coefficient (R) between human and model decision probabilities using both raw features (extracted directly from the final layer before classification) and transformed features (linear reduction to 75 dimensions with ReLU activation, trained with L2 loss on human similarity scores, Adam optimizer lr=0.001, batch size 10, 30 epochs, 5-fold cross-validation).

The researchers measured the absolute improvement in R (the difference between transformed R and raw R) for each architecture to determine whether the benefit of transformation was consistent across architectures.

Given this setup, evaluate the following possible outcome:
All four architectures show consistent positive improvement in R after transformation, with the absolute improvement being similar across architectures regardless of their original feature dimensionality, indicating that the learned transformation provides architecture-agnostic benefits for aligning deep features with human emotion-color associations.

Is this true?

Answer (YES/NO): YES